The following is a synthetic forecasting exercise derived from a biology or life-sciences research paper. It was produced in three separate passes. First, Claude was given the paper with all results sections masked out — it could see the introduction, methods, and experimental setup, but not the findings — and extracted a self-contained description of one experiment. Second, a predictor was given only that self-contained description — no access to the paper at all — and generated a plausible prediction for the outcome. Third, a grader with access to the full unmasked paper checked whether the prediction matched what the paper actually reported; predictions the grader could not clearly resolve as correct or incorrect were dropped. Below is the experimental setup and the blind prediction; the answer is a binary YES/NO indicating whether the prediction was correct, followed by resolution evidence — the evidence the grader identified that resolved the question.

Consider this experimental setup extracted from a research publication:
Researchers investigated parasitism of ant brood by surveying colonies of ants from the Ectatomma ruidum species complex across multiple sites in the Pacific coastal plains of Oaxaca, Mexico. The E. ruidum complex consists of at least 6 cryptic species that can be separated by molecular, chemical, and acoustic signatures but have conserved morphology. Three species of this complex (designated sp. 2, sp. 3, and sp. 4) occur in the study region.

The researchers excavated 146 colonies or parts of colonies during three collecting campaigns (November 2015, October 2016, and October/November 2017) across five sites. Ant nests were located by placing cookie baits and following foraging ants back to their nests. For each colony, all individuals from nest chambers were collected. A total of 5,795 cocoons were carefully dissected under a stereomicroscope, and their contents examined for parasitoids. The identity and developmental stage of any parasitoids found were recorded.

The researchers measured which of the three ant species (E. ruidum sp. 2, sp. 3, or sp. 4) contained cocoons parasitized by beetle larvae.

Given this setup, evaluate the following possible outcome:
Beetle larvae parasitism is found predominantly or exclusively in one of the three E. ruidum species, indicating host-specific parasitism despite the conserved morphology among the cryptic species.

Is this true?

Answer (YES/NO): NO